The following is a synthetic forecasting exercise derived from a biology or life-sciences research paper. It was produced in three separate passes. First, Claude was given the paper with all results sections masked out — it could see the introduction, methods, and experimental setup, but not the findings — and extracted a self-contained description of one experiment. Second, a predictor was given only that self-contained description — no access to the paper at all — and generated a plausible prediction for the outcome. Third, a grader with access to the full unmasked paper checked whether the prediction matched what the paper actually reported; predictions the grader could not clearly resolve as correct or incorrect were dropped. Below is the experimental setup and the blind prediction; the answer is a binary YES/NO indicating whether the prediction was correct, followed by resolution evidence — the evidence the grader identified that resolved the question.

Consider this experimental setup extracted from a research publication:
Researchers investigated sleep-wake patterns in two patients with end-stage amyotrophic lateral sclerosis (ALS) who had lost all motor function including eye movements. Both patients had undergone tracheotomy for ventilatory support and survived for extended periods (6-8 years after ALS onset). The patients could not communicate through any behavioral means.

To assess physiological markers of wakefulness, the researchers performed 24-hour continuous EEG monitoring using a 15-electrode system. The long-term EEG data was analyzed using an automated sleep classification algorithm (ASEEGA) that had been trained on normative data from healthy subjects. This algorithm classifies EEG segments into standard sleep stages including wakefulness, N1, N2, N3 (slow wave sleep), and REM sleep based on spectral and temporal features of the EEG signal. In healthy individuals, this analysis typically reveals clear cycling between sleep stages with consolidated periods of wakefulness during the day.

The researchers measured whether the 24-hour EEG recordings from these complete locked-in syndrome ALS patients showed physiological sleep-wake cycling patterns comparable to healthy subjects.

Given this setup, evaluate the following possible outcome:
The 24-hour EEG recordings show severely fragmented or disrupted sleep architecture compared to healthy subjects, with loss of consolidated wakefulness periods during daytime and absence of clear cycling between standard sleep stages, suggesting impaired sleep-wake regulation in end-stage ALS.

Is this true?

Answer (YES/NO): NO